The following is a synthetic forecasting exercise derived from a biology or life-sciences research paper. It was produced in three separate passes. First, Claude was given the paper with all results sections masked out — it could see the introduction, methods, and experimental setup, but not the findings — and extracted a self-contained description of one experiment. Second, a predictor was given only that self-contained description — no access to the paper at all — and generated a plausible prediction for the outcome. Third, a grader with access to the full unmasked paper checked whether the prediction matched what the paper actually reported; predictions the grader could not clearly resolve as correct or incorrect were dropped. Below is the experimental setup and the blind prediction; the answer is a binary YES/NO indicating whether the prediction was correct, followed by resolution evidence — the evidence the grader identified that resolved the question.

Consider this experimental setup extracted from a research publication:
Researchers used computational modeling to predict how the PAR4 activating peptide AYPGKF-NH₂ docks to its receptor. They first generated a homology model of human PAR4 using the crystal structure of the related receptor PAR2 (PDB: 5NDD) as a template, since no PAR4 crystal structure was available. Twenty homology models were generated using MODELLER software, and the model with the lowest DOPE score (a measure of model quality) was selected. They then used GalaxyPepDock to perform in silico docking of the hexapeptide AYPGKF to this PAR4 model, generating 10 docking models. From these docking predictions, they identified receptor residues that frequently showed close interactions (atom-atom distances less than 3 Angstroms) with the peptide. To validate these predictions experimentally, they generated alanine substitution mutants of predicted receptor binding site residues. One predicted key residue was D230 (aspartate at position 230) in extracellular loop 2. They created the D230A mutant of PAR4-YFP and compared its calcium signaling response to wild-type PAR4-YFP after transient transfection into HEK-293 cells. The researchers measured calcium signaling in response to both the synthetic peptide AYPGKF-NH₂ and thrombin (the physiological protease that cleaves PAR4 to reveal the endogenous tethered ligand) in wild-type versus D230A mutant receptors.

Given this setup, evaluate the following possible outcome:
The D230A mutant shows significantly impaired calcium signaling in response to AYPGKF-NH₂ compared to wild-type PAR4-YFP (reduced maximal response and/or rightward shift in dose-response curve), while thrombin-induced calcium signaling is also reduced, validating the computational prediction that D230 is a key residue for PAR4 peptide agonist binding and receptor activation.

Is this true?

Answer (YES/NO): YES